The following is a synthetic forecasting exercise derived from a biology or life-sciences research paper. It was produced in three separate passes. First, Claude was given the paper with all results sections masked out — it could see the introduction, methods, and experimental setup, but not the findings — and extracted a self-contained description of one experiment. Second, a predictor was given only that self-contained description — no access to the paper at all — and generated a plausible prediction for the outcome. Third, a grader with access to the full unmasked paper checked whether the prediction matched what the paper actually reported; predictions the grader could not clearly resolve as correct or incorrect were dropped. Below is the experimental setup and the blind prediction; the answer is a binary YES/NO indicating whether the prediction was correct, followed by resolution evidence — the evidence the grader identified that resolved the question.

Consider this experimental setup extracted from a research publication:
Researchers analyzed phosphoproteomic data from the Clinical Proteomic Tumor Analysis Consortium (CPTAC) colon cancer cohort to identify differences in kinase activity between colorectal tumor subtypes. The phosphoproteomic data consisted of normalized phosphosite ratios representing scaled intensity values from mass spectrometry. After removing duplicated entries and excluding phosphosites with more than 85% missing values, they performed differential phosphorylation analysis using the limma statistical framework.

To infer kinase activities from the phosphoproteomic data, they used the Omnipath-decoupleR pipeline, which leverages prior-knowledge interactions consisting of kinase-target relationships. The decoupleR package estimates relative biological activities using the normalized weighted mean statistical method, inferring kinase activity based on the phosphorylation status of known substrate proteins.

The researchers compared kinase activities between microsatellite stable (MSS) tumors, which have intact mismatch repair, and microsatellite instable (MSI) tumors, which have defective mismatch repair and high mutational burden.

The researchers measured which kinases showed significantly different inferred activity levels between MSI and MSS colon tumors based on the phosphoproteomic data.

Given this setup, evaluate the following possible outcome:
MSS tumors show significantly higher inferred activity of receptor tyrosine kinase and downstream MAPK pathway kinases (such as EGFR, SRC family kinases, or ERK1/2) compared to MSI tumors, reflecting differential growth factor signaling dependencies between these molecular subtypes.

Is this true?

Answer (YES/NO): NO